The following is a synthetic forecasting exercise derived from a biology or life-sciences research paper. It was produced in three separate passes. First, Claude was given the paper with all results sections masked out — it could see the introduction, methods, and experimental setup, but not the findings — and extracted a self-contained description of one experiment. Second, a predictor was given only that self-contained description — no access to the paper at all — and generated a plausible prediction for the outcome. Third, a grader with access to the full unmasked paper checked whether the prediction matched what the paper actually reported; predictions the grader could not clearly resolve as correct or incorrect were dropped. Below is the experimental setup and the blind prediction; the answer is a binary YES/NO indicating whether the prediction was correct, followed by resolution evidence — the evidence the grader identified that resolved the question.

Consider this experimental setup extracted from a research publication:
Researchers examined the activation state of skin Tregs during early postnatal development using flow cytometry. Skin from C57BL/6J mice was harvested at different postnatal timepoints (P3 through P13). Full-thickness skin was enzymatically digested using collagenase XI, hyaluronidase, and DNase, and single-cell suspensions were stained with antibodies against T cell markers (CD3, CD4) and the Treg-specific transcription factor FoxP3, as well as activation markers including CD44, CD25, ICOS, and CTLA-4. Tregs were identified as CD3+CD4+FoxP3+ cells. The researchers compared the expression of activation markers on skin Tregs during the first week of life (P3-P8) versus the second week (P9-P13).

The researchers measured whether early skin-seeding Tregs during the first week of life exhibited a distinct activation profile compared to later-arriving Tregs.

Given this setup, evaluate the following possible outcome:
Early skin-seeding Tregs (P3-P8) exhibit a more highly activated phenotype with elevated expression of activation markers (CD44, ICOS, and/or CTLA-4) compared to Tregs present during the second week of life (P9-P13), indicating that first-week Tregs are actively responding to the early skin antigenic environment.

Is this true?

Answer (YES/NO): NO